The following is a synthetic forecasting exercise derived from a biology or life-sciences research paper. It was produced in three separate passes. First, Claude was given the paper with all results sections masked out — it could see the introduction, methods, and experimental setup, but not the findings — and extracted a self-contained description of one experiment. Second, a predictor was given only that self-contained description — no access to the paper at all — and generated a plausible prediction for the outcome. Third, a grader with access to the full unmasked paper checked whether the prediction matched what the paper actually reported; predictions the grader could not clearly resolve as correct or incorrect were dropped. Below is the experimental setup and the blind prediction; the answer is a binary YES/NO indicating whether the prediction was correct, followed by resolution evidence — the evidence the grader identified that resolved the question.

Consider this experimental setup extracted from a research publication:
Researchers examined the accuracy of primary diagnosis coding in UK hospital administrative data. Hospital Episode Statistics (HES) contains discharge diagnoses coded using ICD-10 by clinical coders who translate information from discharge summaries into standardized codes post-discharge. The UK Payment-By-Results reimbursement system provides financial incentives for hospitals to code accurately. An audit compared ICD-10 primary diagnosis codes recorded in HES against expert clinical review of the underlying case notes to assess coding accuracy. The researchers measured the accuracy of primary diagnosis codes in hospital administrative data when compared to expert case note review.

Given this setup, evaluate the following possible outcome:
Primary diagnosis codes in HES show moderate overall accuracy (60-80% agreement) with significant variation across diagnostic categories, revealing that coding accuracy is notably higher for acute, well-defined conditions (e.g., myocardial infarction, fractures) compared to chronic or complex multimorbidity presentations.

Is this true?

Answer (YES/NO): NO